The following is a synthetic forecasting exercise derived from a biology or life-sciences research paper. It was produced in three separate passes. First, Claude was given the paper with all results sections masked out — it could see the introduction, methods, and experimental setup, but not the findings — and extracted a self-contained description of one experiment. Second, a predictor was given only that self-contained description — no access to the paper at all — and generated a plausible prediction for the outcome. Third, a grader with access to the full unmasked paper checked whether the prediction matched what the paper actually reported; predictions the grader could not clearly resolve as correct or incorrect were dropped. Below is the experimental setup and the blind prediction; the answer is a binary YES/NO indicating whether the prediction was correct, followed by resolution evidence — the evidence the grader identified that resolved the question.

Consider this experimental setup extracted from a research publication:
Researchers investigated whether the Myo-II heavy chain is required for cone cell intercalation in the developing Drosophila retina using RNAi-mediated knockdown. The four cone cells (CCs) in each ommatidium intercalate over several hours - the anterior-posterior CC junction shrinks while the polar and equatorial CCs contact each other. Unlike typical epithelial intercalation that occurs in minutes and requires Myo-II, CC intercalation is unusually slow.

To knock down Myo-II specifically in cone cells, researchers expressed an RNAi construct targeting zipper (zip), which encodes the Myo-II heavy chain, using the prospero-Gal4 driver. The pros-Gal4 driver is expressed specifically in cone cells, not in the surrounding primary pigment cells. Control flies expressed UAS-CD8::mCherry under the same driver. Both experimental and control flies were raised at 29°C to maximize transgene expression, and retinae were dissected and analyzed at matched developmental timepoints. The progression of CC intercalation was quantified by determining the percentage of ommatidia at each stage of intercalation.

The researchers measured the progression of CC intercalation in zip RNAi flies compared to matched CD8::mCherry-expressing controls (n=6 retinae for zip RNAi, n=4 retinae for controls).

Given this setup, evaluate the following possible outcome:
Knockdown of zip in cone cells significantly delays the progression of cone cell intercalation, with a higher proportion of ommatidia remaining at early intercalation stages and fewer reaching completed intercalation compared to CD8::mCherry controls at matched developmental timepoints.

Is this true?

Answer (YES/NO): NO